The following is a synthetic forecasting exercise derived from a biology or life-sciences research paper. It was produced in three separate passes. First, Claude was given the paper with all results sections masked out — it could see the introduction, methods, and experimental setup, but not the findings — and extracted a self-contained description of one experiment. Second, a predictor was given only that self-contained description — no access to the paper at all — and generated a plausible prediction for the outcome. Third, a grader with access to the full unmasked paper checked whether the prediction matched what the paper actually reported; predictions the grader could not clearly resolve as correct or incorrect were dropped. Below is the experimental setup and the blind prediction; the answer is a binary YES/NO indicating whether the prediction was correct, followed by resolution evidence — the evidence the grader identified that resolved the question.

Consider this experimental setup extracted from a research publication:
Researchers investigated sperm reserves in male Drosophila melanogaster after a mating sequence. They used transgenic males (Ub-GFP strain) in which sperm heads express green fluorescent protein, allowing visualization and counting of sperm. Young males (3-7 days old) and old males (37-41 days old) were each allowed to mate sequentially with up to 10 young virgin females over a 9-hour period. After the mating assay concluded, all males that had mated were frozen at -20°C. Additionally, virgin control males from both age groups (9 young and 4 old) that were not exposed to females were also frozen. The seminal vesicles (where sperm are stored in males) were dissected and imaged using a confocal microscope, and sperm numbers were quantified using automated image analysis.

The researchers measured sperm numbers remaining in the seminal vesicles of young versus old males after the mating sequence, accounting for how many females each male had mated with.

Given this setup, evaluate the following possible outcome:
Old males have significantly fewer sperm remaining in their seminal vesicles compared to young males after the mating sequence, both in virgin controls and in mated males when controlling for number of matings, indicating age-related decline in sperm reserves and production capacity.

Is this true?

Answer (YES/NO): NO